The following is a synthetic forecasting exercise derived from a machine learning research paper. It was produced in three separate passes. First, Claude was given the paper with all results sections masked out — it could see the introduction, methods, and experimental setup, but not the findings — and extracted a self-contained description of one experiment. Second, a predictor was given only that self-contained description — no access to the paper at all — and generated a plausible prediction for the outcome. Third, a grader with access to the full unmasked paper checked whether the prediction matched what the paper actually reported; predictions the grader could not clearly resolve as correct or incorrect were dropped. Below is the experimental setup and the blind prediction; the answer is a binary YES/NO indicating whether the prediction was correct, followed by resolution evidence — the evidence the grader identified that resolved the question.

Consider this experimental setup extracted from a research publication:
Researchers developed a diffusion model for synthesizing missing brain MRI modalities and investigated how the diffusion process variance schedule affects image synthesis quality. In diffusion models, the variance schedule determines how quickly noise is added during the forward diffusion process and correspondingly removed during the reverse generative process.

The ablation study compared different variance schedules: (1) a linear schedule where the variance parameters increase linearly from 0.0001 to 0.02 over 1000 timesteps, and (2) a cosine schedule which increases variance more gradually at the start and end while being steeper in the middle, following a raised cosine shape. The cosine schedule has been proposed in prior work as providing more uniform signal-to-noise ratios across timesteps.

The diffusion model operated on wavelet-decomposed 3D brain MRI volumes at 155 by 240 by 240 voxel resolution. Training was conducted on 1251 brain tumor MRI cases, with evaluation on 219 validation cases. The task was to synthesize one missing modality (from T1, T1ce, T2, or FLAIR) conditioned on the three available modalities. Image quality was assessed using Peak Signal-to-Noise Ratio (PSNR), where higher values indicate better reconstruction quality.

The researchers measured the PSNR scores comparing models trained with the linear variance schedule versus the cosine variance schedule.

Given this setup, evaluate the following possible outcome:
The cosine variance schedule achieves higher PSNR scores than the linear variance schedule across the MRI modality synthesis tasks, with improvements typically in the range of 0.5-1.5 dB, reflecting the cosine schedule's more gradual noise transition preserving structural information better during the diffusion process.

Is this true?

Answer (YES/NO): NO